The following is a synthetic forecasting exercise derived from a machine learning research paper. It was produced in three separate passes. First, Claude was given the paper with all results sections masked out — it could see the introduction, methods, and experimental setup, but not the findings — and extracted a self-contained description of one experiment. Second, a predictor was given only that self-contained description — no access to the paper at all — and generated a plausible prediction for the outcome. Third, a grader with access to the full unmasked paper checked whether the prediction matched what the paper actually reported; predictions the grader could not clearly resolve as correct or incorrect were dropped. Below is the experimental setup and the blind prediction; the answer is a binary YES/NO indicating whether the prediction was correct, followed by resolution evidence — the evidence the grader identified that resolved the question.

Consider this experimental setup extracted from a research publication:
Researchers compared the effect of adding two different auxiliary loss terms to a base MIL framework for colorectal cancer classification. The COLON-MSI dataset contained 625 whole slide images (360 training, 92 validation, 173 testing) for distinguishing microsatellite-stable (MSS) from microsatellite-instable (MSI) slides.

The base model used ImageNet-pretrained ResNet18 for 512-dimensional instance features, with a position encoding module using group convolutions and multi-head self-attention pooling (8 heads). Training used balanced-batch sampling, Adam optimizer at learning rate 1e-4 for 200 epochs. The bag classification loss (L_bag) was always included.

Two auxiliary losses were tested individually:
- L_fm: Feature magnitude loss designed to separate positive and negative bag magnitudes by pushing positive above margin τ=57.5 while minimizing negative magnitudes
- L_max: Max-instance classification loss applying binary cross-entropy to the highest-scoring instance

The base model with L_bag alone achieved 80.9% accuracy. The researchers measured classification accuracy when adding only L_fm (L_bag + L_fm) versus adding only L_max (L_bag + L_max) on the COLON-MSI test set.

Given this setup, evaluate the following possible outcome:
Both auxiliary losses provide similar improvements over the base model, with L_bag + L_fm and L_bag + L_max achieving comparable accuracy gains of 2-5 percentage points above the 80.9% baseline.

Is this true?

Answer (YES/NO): NO